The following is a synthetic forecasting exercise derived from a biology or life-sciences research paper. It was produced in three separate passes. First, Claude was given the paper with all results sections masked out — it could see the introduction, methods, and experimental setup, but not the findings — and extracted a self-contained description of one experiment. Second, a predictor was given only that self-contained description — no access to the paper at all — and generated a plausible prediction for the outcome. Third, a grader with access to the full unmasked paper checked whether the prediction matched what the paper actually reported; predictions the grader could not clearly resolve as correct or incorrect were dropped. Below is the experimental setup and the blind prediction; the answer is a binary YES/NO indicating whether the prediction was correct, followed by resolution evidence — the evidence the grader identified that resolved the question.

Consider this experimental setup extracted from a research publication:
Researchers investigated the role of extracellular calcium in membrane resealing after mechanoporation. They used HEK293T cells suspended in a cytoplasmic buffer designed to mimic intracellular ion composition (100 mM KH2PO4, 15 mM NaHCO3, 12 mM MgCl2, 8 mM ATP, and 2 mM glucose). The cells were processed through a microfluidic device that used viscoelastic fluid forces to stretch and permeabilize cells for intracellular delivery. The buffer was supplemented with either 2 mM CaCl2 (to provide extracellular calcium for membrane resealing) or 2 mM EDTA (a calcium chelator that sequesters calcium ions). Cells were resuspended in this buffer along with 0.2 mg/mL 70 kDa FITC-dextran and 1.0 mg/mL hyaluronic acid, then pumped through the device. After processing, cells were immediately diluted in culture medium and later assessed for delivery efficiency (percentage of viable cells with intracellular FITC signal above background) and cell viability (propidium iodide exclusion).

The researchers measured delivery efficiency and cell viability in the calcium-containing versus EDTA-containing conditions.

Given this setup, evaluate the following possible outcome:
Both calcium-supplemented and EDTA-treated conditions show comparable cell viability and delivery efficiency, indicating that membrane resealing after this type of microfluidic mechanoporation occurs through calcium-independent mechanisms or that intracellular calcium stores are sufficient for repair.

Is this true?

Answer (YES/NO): NO